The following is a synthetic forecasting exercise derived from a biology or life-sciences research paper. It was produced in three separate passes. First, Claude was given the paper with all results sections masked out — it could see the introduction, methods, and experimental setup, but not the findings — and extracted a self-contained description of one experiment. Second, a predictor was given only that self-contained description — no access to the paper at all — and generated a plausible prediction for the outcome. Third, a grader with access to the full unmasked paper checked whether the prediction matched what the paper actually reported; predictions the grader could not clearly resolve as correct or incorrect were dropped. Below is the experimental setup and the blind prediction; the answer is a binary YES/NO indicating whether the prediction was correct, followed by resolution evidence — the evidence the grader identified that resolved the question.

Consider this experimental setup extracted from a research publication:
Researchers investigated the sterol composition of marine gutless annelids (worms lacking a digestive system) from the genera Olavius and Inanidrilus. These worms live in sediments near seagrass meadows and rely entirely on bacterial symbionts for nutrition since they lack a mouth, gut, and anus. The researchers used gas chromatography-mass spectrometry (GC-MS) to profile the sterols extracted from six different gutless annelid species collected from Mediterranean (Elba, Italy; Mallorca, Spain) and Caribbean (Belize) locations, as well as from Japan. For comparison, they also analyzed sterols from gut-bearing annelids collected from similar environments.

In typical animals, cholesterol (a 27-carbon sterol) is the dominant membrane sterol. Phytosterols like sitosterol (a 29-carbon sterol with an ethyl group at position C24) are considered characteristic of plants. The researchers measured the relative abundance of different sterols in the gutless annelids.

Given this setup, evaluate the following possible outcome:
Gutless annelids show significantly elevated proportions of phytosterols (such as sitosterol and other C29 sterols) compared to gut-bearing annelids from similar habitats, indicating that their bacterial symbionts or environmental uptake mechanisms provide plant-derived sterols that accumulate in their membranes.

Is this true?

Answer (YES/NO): NO